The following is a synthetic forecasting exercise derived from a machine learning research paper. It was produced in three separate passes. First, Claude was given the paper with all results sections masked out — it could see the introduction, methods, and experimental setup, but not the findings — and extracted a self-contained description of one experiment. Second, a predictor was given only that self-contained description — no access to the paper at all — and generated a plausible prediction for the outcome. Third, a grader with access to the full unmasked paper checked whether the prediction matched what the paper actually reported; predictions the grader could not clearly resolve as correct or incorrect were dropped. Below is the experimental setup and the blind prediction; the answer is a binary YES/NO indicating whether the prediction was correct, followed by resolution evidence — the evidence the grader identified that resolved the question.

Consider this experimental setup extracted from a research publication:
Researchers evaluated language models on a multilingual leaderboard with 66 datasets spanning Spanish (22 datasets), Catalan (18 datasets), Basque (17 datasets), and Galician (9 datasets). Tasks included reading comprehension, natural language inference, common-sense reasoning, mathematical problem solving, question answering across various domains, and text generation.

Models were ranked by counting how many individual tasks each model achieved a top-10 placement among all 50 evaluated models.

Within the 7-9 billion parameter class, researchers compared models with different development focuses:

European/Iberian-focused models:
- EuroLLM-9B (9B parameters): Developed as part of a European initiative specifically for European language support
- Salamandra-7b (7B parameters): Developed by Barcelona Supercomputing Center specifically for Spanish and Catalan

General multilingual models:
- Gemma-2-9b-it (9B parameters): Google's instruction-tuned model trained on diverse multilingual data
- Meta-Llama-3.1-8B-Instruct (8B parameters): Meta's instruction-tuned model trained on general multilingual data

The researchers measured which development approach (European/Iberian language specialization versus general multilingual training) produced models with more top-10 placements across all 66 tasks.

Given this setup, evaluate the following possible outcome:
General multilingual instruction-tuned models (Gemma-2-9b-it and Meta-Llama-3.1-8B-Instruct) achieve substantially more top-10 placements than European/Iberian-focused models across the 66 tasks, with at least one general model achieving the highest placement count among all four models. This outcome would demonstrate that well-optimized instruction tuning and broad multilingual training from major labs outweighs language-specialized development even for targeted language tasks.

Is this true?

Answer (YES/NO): YES